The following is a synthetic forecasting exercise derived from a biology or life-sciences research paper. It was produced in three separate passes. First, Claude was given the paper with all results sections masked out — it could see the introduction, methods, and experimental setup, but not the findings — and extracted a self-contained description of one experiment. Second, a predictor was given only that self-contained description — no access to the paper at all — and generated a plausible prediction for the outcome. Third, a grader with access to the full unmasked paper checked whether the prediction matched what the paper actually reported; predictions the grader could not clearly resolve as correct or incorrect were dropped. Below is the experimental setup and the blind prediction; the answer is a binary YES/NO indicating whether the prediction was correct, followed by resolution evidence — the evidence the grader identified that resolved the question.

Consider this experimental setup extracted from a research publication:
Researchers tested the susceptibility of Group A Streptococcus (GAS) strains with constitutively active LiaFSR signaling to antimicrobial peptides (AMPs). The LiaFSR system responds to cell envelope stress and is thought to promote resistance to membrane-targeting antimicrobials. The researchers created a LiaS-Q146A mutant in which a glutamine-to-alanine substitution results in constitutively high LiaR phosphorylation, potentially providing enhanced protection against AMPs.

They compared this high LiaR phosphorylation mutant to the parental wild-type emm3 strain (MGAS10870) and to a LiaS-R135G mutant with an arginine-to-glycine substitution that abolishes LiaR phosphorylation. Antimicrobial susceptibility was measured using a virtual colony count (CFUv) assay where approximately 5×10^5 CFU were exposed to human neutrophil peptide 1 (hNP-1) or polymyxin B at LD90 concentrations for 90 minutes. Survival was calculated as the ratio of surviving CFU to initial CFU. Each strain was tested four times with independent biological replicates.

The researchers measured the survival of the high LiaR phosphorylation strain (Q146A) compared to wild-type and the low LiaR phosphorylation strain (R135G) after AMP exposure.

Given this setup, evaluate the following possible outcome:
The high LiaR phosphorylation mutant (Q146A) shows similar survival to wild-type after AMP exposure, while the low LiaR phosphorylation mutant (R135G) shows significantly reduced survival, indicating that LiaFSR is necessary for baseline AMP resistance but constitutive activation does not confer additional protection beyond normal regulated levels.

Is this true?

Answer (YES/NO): YES